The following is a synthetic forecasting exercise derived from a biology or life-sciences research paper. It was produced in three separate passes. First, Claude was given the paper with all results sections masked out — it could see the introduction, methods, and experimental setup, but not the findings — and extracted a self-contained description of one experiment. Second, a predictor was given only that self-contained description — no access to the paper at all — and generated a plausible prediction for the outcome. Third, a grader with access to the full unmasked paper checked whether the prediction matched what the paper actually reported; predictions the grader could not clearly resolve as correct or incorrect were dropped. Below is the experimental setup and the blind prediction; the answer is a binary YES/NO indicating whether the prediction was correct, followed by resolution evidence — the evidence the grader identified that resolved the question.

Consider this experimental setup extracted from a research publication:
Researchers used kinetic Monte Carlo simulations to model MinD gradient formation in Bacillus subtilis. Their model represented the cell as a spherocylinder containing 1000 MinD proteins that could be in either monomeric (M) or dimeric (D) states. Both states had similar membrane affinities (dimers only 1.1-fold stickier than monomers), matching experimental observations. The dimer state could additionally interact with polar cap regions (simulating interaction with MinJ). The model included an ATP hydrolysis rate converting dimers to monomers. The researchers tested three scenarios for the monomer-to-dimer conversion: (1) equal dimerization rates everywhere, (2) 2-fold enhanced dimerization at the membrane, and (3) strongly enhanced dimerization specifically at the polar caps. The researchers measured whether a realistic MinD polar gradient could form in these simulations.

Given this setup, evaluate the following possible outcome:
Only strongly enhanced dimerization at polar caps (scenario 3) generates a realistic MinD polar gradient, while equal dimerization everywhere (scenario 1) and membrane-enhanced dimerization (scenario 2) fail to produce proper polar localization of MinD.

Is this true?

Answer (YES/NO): NO